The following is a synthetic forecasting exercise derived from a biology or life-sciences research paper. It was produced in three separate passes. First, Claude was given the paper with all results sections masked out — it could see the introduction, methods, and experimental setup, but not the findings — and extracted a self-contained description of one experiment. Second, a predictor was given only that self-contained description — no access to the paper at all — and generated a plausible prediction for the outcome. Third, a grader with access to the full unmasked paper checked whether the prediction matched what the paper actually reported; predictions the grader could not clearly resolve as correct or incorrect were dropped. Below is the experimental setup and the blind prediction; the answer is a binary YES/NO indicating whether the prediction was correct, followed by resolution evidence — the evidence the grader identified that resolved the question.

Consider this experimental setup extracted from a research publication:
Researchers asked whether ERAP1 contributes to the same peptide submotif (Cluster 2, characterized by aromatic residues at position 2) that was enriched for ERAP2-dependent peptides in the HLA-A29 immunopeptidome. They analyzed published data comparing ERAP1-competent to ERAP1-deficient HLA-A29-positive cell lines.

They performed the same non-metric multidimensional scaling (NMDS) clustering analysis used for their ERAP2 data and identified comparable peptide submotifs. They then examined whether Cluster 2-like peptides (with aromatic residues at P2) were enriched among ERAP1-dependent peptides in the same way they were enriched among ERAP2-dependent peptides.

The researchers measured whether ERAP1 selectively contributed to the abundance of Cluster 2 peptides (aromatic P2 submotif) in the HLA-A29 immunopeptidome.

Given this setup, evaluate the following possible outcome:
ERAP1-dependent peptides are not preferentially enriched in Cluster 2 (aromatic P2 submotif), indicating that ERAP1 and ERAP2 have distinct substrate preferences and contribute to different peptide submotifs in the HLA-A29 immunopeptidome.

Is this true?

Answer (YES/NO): YES